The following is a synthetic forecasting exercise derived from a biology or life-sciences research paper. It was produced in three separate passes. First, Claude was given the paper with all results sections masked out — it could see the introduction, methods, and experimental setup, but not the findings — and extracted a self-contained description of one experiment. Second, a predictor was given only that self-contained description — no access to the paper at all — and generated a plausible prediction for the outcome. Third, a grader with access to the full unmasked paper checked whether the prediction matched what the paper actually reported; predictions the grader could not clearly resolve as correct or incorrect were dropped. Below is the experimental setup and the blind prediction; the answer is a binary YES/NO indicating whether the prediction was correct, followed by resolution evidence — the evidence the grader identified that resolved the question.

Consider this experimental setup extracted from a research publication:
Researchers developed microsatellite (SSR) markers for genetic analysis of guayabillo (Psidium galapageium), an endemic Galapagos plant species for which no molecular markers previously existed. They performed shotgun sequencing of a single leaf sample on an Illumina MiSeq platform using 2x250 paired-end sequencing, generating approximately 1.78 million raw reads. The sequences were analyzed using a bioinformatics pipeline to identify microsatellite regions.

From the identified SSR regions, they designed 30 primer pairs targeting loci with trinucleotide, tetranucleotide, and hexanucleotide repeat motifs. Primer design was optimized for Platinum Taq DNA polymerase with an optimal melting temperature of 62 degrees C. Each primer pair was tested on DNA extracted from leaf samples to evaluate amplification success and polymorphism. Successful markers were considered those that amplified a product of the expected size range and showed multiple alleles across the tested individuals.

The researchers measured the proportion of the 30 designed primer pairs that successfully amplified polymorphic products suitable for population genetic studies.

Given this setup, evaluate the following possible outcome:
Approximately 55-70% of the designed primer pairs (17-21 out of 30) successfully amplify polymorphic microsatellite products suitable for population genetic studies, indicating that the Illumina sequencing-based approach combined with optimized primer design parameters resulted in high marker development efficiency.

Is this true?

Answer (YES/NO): NO